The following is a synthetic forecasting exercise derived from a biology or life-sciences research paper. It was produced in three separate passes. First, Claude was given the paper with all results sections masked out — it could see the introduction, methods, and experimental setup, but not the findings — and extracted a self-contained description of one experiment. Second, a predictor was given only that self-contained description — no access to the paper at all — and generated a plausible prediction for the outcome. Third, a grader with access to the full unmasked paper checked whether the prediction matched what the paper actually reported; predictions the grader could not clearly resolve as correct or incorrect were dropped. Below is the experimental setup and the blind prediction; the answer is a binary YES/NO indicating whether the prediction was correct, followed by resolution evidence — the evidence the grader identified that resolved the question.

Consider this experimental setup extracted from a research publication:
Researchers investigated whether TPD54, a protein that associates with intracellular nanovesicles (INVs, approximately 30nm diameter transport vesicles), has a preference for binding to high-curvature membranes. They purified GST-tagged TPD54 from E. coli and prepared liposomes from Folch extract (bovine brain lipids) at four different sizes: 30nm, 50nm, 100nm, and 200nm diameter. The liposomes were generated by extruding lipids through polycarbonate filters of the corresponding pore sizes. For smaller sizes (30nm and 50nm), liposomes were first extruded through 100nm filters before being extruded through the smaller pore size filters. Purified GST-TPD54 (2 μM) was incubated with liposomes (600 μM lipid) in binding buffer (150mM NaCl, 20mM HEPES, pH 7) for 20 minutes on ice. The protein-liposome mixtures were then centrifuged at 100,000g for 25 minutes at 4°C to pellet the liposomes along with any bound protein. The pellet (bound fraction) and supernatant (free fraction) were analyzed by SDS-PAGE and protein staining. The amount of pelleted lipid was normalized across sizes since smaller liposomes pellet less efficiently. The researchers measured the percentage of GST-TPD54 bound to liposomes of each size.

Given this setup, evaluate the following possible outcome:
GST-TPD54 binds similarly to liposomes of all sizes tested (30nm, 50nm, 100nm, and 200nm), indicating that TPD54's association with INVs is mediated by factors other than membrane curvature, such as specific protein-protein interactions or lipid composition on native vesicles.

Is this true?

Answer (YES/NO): NO